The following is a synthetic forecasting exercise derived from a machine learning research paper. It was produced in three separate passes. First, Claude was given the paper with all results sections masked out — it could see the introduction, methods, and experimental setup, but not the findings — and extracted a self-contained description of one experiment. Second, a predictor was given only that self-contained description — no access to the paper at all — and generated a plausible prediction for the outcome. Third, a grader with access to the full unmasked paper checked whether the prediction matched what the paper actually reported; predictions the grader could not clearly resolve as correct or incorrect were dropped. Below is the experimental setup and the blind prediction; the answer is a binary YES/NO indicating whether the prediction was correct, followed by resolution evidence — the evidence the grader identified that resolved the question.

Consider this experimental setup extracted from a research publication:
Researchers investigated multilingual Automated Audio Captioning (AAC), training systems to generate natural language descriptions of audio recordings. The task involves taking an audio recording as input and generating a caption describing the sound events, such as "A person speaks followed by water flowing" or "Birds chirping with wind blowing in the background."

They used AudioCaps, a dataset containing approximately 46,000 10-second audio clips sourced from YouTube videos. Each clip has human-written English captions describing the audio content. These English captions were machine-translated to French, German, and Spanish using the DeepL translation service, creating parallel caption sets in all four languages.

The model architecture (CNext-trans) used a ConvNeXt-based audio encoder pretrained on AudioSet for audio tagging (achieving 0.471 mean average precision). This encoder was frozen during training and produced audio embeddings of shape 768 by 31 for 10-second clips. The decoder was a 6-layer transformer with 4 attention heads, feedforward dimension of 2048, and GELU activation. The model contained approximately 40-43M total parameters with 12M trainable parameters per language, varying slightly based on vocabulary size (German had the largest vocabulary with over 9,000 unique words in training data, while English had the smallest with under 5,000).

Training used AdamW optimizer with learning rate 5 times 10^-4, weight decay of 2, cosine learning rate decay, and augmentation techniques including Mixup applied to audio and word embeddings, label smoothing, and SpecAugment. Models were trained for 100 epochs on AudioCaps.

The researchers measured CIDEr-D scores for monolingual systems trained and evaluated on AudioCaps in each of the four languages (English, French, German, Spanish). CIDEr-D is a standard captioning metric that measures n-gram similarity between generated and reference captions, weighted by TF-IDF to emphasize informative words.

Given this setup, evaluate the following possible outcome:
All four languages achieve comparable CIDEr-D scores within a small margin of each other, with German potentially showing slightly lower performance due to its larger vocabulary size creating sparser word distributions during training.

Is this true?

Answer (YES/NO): NO